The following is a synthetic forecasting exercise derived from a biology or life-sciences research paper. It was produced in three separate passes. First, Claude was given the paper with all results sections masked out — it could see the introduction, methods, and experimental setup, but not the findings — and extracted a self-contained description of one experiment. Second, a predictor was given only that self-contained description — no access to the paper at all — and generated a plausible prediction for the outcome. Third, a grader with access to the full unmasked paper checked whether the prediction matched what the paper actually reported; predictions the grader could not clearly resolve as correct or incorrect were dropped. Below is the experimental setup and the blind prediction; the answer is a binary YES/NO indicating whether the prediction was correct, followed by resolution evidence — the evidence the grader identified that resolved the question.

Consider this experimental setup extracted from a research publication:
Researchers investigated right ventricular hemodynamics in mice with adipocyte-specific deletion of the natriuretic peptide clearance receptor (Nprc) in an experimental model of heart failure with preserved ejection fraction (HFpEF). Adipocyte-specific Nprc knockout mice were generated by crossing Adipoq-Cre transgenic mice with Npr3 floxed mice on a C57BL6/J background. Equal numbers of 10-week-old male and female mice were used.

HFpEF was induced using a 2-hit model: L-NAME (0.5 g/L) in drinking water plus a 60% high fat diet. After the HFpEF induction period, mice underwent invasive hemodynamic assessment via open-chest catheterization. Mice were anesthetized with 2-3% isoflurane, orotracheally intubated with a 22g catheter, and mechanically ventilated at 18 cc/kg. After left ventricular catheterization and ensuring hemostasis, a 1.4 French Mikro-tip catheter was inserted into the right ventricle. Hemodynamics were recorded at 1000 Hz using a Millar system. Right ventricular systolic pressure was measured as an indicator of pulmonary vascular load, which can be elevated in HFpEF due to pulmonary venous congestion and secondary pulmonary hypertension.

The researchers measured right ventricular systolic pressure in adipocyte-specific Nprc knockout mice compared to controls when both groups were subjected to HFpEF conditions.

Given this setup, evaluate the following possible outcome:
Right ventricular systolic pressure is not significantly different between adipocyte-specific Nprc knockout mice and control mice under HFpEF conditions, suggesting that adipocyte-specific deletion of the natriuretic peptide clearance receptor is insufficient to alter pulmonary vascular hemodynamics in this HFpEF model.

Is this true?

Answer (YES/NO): YES